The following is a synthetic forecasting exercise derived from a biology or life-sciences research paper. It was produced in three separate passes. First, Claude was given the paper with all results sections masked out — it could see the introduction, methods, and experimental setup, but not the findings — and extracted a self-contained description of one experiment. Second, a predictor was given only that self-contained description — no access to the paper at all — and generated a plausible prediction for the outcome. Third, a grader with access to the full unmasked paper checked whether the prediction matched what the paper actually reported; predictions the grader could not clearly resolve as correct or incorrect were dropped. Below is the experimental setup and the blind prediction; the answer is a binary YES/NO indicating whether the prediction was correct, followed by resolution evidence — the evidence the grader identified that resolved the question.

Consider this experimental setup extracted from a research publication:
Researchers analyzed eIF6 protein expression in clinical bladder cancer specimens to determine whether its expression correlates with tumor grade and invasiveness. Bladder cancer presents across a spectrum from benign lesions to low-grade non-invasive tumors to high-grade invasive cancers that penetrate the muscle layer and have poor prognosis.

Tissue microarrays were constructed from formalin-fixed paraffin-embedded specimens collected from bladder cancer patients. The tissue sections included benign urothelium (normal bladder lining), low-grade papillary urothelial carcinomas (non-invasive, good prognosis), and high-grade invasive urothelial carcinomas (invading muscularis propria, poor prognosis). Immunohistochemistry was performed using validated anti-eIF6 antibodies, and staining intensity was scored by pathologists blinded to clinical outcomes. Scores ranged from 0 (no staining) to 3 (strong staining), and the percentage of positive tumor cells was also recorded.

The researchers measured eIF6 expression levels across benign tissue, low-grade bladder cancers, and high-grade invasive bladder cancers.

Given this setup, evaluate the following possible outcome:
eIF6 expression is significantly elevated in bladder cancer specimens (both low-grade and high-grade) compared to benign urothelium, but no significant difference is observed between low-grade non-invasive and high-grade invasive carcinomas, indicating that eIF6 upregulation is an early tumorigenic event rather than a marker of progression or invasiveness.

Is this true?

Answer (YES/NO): NO